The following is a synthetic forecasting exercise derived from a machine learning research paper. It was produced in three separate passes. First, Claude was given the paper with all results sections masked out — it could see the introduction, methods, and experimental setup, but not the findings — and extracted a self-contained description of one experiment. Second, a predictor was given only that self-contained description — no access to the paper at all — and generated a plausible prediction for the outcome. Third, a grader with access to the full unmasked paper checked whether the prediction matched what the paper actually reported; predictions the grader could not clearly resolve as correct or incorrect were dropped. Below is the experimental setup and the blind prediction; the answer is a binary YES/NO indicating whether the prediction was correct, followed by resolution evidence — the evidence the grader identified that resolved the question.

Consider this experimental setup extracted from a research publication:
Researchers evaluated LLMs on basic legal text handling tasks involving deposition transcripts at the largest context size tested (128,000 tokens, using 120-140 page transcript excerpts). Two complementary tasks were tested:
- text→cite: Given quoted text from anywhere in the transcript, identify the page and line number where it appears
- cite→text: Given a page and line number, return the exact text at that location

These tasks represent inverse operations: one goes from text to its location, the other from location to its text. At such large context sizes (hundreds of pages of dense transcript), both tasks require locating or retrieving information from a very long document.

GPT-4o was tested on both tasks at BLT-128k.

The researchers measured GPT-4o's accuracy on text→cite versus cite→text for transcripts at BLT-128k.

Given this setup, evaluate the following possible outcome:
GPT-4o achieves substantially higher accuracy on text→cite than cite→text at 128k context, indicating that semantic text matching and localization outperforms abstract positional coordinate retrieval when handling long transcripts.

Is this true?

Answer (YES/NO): YES